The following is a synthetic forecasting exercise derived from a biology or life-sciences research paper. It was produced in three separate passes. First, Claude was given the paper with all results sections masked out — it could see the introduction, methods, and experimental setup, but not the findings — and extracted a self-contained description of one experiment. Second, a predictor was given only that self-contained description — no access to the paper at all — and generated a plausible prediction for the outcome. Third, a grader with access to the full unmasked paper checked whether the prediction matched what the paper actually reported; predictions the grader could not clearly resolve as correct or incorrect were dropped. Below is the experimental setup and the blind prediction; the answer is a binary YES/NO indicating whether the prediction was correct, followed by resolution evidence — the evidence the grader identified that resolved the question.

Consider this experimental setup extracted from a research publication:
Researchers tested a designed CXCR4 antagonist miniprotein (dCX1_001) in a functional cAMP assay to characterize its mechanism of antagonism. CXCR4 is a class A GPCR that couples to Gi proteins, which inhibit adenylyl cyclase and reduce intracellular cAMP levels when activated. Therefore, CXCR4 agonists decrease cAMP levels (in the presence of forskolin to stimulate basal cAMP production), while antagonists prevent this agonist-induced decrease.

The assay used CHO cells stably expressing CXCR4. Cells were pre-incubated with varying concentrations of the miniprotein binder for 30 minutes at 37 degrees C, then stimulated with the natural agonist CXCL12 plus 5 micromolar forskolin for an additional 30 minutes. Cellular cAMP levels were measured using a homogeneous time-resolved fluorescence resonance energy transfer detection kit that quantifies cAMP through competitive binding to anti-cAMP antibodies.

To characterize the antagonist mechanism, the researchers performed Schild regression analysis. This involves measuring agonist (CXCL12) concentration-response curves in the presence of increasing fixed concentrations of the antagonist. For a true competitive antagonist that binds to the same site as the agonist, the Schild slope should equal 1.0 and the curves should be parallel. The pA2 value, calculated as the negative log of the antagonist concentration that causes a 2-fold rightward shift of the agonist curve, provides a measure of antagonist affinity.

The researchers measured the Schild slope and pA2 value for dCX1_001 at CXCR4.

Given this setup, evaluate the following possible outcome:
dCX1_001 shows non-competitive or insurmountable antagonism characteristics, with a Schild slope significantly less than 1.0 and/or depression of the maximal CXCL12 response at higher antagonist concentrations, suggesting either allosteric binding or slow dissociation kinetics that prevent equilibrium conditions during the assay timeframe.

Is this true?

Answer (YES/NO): NO